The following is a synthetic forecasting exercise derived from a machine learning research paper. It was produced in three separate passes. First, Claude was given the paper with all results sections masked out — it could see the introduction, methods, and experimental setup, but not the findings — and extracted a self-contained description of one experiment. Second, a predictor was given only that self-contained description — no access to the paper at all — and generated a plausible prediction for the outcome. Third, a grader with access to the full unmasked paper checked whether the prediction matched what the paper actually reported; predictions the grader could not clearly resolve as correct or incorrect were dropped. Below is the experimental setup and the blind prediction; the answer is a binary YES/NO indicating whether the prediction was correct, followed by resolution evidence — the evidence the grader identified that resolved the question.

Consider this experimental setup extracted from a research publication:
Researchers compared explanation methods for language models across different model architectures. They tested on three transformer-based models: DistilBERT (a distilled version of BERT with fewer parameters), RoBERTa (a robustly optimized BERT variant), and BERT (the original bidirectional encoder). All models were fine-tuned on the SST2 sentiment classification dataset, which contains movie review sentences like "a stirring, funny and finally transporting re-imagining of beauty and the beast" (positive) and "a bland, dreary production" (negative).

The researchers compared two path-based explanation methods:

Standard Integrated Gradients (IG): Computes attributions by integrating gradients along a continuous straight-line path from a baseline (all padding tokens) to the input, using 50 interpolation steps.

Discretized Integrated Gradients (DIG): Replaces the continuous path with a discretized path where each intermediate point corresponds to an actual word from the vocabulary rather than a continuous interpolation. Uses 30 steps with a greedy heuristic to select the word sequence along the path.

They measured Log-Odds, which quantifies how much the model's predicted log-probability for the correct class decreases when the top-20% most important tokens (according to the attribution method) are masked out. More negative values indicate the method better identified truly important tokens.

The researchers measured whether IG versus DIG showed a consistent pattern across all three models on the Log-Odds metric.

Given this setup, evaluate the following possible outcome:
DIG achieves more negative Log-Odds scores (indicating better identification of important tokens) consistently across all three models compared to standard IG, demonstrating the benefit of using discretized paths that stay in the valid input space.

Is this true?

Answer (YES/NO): YES